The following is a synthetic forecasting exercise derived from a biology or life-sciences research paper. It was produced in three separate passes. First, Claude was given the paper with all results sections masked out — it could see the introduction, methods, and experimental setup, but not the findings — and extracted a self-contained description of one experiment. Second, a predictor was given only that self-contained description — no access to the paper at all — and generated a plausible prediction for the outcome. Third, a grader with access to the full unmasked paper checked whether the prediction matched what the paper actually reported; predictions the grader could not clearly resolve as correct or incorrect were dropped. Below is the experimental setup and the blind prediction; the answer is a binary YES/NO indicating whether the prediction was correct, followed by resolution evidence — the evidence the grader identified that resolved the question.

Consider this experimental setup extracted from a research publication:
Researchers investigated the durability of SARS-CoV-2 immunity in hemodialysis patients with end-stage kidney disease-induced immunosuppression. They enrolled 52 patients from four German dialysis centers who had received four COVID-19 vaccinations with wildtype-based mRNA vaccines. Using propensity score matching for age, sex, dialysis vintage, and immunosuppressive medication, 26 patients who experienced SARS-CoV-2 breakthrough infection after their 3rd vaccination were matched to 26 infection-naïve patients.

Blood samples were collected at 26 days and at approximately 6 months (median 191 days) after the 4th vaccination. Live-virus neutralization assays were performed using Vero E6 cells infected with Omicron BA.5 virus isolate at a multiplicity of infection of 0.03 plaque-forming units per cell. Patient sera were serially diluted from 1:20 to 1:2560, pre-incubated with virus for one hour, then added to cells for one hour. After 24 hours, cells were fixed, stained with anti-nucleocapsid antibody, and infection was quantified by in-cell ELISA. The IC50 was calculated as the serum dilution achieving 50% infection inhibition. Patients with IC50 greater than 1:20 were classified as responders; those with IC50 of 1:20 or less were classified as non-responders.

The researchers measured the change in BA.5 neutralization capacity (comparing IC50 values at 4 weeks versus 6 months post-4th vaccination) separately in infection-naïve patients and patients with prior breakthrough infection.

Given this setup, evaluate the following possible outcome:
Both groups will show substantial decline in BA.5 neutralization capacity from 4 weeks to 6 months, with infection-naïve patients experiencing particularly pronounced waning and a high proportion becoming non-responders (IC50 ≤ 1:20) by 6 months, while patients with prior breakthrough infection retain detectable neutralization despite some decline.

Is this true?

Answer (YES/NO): NO